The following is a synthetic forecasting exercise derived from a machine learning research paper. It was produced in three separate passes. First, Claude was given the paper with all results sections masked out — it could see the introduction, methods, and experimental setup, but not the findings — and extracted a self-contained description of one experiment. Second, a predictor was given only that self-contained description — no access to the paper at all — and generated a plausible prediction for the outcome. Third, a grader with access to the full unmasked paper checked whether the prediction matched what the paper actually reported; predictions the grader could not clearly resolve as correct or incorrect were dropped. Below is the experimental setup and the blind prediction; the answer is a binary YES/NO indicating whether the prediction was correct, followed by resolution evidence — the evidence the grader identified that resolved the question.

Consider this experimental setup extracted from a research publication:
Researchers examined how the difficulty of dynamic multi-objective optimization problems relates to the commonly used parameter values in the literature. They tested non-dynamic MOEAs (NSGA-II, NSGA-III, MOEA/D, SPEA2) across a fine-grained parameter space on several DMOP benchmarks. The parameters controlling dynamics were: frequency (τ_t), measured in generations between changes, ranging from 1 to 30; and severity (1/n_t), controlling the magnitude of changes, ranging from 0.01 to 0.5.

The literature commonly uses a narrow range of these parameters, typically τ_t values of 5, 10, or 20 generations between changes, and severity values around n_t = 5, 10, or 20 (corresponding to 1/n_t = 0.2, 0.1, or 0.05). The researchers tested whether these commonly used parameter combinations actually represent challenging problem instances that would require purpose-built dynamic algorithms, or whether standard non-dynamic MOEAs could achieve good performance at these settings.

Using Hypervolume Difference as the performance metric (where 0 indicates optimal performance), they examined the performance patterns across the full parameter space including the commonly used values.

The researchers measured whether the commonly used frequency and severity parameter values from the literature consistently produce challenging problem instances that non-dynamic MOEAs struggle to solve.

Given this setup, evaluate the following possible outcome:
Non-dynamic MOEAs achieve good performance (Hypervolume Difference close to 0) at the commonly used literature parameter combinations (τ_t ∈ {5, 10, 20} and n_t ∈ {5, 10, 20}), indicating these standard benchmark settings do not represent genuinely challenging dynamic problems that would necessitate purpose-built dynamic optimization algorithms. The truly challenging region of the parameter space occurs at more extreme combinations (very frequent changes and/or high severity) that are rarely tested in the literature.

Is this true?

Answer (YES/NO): NO